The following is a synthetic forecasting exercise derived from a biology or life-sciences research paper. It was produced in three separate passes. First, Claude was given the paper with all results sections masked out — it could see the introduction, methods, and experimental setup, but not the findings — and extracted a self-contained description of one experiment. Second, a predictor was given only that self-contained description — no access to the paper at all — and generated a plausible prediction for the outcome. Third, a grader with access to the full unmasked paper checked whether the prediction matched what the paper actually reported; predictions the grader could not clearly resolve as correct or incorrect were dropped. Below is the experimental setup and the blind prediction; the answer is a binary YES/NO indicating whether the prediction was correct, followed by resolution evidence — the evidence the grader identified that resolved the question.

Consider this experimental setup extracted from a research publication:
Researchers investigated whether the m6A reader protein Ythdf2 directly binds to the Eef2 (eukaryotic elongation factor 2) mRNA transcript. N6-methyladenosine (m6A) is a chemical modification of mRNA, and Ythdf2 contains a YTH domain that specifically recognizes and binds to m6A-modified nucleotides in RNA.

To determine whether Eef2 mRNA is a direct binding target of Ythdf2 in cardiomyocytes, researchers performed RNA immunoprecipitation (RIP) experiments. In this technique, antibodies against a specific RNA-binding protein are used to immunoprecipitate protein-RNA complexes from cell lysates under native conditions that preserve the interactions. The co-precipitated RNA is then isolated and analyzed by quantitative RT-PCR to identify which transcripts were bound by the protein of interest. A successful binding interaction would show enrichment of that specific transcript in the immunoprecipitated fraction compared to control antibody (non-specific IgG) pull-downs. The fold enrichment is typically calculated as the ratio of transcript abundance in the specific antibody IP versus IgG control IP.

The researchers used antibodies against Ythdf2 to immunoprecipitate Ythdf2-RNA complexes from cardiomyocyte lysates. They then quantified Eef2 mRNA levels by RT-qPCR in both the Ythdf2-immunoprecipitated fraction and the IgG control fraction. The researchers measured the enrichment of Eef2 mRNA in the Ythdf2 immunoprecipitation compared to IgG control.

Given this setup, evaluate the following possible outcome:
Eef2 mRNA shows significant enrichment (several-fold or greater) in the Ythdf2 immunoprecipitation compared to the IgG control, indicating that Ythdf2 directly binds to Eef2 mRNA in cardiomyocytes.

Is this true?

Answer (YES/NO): YES